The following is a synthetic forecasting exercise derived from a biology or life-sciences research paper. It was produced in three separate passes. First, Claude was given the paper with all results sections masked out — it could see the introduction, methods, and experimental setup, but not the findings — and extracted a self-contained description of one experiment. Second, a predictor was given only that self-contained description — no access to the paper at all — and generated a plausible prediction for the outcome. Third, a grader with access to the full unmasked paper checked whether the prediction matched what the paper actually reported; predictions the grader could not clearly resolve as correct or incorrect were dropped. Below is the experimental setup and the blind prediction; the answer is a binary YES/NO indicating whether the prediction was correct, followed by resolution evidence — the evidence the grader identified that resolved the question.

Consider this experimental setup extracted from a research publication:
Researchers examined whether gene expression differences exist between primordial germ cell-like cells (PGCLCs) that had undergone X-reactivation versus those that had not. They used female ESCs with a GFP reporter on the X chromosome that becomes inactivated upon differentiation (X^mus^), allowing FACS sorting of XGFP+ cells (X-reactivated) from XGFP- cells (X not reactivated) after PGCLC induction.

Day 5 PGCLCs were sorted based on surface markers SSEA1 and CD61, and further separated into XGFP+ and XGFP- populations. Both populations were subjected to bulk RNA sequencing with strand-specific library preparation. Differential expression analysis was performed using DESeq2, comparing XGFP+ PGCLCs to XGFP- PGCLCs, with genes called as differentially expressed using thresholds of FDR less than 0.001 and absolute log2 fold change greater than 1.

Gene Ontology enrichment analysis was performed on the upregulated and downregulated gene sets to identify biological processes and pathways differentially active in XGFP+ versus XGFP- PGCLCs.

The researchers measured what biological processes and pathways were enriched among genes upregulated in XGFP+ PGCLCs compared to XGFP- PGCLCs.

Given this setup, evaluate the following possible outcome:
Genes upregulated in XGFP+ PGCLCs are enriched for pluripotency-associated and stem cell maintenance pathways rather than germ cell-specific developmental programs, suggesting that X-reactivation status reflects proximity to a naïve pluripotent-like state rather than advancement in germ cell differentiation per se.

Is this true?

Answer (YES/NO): NO